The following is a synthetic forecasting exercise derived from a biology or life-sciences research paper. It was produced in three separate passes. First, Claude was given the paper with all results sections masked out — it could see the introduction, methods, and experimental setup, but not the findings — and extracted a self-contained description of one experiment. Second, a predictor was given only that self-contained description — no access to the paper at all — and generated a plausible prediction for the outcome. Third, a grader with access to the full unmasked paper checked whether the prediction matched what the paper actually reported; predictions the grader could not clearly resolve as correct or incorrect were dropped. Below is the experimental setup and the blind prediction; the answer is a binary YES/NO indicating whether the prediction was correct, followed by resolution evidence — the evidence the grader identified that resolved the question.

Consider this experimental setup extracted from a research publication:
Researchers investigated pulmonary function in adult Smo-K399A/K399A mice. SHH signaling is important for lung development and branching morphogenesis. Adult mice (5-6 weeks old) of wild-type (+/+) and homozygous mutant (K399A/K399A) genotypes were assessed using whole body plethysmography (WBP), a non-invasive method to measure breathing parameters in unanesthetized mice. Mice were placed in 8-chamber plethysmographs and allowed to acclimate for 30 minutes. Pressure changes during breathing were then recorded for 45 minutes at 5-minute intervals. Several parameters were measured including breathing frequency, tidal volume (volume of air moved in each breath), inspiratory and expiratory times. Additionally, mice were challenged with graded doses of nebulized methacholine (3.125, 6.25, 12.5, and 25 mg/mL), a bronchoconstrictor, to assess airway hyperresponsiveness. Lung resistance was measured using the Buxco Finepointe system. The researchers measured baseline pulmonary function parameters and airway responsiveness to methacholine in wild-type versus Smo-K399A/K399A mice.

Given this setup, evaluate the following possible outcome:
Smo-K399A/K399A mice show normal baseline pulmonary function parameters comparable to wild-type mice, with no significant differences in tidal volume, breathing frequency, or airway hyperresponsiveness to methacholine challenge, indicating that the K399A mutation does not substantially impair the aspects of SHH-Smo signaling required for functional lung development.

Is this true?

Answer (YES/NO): NO